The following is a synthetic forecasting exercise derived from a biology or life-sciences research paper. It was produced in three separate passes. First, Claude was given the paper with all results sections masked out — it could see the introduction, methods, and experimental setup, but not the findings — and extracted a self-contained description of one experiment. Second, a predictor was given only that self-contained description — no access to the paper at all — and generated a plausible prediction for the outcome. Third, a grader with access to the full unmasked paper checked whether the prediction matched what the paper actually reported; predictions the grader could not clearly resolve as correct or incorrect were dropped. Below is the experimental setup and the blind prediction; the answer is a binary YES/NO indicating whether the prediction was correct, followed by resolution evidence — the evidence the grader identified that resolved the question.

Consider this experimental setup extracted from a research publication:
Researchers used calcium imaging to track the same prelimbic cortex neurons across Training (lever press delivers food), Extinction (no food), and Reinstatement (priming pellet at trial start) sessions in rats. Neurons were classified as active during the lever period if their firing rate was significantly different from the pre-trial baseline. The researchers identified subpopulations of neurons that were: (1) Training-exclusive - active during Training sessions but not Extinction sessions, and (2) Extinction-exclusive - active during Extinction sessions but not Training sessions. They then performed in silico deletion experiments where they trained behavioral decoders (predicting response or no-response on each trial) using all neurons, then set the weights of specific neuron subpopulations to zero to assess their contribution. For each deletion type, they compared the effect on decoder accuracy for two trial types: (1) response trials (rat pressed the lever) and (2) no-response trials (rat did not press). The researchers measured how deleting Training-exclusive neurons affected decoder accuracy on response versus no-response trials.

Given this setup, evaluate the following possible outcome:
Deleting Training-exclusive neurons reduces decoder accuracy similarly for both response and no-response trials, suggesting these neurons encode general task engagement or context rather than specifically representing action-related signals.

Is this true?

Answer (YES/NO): NO